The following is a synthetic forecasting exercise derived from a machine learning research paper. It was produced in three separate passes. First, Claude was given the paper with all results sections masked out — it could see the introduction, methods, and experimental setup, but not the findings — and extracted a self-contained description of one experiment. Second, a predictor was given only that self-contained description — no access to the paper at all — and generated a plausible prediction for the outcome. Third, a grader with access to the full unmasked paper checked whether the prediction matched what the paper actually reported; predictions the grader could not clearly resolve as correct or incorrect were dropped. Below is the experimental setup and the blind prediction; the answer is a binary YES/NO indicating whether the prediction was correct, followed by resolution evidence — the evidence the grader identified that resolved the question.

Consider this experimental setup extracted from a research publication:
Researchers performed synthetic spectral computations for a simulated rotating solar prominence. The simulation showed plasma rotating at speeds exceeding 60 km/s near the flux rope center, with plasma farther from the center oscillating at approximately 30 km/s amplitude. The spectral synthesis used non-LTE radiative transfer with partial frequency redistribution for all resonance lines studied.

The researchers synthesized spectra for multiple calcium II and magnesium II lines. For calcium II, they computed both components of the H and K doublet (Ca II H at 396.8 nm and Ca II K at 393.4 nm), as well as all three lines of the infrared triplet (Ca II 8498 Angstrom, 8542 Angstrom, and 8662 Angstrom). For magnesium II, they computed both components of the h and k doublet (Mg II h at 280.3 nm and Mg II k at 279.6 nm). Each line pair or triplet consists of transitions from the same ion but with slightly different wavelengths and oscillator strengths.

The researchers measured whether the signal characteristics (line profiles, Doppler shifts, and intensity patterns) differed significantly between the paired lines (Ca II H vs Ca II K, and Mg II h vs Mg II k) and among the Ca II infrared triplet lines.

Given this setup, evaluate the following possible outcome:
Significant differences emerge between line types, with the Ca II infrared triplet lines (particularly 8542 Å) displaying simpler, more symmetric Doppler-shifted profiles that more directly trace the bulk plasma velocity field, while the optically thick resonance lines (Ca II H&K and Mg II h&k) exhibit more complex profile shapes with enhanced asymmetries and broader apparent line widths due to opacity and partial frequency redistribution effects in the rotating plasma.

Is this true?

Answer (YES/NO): NO